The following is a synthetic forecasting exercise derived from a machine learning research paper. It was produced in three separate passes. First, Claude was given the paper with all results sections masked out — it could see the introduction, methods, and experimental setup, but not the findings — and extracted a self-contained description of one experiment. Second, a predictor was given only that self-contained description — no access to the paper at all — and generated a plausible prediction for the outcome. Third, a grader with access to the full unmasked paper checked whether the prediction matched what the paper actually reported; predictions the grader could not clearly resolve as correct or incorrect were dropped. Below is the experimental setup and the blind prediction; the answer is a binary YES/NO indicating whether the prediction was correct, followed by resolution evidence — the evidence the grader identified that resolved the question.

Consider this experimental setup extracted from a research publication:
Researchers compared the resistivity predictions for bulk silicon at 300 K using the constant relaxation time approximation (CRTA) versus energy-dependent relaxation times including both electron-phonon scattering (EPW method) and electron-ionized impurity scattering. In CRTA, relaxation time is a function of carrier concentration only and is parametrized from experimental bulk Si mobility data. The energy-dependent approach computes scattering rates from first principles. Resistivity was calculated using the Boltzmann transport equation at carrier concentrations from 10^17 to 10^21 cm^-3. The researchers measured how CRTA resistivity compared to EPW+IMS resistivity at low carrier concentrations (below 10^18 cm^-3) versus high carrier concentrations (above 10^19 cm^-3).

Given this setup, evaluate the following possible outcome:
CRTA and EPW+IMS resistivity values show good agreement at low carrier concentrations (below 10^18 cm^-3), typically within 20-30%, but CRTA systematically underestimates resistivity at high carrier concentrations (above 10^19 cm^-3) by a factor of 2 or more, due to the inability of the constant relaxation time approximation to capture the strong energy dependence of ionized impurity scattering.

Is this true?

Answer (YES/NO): NO